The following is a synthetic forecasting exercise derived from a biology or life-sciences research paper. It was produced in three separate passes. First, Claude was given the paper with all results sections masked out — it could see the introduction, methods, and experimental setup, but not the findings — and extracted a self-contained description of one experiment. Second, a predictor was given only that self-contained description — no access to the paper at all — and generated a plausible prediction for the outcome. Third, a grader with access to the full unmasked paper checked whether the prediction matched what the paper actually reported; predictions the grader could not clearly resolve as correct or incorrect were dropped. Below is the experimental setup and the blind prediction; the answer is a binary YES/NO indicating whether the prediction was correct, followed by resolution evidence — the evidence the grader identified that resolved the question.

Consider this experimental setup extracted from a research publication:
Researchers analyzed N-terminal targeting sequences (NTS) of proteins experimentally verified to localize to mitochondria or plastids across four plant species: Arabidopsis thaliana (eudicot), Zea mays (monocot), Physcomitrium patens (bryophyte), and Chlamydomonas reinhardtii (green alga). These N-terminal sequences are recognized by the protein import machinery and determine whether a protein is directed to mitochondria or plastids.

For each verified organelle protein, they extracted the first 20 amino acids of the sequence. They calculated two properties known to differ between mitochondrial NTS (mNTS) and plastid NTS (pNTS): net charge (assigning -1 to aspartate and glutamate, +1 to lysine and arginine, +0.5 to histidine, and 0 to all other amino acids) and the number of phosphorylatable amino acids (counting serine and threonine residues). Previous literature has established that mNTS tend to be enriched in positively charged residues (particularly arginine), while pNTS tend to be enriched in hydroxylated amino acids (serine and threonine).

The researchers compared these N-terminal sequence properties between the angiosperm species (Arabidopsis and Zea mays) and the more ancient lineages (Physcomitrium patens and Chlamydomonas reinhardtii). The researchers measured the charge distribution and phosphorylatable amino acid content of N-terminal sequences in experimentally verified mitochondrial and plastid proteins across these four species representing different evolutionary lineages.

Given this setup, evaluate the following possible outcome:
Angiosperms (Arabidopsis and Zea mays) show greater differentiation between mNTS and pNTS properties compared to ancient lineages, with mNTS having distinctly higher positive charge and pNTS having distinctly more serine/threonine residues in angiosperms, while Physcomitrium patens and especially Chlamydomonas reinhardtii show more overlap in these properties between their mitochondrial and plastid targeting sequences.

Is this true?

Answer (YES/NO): YES